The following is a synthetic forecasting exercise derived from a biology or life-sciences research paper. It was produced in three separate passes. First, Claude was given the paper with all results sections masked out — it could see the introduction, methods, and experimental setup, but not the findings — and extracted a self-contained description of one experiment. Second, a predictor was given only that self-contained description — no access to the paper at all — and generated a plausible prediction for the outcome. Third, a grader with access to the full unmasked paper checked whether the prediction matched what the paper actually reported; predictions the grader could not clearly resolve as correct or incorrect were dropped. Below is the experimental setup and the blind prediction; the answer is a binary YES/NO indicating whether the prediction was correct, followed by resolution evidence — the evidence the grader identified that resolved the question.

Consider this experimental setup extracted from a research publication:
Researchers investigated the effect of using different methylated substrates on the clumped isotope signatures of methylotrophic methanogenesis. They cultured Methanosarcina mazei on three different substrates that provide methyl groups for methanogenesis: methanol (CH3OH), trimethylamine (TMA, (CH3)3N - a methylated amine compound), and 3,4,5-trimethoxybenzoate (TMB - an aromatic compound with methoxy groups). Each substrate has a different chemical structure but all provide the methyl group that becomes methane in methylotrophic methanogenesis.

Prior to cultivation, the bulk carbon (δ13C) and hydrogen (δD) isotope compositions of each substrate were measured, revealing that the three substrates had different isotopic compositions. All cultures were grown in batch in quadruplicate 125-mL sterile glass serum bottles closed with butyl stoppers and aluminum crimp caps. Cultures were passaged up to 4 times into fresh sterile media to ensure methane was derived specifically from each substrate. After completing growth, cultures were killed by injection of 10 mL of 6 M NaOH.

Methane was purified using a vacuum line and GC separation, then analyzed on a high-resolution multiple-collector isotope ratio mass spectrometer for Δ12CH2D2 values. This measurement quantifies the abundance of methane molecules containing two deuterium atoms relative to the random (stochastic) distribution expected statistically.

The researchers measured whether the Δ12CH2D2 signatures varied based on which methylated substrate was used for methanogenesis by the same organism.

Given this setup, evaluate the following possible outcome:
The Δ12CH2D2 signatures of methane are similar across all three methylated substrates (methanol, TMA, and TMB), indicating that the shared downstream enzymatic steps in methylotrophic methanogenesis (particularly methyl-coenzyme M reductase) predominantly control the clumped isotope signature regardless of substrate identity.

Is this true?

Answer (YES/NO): NO